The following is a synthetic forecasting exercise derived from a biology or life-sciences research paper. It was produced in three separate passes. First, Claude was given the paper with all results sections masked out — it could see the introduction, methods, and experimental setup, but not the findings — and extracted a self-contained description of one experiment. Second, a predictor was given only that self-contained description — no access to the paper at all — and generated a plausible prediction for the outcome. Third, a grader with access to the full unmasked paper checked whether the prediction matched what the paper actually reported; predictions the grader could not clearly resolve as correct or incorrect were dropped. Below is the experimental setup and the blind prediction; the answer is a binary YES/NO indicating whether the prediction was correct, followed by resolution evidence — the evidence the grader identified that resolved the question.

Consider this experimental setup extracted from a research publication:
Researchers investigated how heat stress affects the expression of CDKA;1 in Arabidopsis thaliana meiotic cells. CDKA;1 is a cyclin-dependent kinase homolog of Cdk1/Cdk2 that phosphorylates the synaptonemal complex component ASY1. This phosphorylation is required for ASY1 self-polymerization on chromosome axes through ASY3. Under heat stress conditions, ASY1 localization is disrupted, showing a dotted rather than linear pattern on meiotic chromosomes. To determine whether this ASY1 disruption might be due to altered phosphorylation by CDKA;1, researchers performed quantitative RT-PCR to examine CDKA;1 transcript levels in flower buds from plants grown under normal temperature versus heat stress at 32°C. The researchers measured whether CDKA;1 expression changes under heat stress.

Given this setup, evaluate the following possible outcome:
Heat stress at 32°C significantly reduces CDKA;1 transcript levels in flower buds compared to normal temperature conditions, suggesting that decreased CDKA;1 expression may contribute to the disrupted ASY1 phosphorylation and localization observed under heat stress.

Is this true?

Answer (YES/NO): NO